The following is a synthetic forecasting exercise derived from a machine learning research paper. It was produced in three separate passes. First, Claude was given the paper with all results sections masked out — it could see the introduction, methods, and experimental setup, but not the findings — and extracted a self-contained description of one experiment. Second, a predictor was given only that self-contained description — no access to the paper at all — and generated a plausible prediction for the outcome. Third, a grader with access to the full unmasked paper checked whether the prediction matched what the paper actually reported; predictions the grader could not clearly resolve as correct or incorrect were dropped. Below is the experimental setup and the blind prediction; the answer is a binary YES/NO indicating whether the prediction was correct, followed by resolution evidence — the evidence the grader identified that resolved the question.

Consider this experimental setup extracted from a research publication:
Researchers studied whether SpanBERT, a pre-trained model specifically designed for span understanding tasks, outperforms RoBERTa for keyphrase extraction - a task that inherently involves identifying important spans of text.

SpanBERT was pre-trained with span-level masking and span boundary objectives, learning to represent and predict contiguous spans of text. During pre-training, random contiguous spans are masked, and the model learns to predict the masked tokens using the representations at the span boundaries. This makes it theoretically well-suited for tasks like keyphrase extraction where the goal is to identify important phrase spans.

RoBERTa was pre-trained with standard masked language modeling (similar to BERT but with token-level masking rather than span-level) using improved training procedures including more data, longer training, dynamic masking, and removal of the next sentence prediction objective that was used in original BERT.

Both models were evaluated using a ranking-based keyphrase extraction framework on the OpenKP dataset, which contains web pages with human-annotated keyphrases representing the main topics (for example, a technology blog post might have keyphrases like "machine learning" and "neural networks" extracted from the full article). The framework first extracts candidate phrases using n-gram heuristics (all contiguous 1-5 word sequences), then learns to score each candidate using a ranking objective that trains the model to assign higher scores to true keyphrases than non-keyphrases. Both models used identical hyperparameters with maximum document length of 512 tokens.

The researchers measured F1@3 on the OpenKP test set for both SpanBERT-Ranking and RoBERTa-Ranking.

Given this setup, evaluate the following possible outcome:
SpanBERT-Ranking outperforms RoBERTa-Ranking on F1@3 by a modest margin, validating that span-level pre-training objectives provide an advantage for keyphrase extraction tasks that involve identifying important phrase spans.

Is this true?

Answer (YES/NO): NO